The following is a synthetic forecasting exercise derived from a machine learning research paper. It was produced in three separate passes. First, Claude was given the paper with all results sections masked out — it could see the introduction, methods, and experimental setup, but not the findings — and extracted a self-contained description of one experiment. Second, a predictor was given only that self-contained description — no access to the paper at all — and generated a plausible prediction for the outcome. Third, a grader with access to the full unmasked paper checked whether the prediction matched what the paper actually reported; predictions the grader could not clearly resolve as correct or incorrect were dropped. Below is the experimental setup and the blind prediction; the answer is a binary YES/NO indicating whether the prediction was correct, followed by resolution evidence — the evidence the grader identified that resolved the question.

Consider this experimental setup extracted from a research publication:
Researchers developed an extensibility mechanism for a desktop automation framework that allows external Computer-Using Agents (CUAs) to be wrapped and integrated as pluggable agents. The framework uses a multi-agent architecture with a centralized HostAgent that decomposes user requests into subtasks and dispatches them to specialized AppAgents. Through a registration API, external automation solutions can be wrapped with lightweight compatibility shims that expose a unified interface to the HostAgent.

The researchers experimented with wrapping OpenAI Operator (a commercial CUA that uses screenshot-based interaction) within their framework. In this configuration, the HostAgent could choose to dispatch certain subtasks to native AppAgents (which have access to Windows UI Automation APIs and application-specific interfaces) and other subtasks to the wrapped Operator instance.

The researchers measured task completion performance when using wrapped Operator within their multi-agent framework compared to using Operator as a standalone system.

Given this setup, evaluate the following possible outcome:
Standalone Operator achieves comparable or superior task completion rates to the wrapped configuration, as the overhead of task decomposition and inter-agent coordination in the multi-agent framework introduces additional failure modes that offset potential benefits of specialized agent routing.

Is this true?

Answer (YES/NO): NO